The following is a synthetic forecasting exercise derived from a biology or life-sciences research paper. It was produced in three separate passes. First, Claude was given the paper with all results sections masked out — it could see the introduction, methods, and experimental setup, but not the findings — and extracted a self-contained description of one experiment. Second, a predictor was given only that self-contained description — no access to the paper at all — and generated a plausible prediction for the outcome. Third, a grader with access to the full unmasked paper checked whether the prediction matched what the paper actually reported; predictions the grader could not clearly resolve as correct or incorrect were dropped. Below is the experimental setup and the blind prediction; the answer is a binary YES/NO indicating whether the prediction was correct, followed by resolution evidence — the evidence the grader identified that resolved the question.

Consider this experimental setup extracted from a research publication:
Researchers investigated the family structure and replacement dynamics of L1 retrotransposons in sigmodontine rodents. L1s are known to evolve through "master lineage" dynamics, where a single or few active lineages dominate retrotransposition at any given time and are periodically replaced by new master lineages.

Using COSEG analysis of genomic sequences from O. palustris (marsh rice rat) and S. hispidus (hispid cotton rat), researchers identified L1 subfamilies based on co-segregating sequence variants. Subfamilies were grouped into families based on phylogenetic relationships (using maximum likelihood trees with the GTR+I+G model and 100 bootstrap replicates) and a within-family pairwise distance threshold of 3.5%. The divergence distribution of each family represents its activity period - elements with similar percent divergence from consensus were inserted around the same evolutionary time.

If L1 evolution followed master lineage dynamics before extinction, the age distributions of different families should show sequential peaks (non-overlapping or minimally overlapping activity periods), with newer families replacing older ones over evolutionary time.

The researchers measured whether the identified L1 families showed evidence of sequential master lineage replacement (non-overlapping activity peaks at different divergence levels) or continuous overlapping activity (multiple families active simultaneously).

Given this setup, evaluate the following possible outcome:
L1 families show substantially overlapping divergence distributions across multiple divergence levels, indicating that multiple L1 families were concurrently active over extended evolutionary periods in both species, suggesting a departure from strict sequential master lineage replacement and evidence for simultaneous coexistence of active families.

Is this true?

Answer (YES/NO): NO